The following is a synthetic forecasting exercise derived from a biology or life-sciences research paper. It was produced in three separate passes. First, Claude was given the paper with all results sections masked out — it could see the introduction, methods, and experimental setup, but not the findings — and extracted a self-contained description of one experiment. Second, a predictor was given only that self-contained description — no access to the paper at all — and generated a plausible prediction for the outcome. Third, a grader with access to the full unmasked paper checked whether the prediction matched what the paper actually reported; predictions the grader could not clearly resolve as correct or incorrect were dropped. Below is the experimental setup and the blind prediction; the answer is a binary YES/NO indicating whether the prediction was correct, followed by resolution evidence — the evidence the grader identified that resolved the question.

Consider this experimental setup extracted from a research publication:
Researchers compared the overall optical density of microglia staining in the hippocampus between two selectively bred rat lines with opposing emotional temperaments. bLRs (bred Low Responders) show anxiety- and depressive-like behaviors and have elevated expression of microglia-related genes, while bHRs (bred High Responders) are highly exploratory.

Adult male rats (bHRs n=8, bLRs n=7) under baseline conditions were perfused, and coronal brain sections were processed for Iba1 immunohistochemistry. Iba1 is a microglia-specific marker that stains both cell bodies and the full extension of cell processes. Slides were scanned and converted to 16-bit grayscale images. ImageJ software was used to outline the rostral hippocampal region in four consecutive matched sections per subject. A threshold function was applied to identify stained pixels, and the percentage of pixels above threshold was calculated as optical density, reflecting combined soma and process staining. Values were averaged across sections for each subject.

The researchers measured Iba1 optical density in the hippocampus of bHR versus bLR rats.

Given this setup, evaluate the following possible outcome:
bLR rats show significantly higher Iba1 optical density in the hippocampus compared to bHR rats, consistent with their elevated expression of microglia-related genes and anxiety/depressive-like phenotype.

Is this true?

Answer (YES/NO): NO